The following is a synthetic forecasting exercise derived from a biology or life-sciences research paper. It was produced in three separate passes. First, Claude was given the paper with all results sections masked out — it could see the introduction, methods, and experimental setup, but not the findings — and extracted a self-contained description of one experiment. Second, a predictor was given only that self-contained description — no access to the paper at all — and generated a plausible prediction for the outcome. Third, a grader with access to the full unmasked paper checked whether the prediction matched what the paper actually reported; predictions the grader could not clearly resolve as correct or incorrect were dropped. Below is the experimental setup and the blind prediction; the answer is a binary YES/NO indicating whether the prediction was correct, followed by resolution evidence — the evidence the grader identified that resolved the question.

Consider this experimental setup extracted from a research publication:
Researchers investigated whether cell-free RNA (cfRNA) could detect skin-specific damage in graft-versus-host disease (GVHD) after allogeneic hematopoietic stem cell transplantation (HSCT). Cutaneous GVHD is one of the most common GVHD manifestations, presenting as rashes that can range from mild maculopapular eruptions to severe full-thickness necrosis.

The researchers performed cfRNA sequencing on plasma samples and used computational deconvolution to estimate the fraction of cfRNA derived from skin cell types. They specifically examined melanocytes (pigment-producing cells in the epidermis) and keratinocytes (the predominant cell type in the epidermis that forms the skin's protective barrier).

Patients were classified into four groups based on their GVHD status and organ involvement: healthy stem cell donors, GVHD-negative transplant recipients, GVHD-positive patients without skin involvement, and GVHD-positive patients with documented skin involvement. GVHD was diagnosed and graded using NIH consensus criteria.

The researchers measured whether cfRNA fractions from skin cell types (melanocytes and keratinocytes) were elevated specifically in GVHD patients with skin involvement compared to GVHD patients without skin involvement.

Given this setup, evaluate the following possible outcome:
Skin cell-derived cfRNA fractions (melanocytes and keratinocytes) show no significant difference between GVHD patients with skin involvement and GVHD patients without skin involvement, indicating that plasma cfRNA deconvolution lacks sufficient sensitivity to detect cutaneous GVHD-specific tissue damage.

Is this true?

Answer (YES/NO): YES